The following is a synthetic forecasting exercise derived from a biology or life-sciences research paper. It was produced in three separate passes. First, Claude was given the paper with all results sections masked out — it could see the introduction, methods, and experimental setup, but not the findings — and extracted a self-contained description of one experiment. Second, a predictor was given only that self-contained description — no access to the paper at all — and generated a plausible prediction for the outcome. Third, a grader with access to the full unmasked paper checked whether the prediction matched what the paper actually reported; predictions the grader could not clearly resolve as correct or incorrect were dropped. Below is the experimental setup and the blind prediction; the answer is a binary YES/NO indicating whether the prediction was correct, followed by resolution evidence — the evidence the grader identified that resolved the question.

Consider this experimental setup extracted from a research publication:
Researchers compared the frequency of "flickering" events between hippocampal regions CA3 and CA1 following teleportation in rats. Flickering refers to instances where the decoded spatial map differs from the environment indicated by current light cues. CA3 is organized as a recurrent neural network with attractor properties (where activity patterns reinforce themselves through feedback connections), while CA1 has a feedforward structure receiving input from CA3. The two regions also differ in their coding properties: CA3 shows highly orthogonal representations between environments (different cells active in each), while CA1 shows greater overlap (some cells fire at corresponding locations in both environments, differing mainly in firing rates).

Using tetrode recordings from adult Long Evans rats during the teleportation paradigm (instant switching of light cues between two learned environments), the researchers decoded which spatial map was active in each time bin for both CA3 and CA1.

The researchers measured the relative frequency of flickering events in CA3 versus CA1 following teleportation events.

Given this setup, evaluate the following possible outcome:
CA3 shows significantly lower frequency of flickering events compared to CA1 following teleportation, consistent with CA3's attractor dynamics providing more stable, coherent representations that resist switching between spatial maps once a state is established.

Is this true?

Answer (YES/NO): NO